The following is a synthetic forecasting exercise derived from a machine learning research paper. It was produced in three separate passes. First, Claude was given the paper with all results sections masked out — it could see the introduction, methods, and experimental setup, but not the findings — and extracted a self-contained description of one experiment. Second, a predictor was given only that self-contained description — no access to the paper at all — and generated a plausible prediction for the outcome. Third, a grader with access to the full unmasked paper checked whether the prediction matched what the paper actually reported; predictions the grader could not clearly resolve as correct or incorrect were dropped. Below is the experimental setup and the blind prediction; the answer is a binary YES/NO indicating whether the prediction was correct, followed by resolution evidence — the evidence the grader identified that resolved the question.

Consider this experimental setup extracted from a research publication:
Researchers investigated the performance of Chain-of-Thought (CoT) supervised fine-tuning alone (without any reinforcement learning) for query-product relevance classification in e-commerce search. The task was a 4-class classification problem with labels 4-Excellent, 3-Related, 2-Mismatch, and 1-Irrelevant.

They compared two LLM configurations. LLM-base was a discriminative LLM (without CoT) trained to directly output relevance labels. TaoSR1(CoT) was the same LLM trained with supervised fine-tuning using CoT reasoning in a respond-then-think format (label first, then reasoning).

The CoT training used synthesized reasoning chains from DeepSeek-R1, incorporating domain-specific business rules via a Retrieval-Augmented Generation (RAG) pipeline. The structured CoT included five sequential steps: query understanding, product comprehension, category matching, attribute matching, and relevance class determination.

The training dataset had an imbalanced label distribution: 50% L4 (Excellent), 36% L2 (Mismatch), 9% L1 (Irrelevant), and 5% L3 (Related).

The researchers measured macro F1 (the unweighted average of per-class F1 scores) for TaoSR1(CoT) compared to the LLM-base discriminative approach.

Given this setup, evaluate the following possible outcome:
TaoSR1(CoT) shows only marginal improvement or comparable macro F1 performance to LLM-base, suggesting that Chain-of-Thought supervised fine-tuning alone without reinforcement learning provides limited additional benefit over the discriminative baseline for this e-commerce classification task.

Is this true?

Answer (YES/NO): NO